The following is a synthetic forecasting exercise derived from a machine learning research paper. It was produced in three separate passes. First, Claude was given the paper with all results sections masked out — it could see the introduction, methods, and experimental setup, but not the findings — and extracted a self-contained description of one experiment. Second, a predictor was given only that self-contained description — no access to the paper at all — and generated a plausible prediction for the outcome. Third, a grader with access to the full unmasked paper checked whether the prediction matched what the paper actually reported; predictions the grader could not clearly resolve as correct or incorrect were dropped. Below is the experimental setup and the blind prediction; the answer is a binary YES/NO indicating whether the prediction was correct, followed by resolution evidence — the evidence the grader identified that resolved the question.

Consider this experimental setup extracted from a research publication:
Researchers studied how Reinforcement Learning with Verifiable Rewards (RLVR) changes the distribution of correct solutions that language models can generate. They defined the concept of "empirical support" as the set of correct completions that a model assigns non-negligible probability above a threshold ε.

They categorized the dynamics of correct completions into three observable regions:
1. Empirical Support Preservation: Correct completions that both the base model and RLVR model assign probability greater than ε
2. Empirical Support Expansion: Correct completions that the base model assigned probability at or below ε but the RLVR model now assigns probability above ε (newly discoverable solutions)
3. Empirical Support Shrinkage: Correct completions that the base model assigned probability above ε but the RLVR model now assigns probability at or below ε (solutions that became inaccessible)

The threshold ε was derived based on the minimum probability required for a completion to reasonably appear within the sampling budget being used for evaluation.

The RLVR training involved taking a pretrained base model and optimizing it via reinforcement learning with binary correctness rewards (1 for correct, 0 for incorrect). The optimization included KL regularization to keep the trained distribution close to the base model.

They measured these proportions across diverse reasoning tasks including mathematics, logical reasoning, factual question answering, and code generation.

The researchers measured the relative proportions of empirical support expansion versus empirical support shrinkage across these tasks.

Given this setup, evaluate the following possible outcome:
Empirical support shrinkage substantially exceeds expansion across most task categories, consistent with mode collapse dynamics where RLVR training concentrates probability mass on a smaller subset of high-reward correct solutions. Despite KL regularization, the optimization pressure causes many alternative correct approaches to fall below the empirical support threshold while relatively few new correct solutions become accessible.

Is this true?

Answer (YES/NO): YES